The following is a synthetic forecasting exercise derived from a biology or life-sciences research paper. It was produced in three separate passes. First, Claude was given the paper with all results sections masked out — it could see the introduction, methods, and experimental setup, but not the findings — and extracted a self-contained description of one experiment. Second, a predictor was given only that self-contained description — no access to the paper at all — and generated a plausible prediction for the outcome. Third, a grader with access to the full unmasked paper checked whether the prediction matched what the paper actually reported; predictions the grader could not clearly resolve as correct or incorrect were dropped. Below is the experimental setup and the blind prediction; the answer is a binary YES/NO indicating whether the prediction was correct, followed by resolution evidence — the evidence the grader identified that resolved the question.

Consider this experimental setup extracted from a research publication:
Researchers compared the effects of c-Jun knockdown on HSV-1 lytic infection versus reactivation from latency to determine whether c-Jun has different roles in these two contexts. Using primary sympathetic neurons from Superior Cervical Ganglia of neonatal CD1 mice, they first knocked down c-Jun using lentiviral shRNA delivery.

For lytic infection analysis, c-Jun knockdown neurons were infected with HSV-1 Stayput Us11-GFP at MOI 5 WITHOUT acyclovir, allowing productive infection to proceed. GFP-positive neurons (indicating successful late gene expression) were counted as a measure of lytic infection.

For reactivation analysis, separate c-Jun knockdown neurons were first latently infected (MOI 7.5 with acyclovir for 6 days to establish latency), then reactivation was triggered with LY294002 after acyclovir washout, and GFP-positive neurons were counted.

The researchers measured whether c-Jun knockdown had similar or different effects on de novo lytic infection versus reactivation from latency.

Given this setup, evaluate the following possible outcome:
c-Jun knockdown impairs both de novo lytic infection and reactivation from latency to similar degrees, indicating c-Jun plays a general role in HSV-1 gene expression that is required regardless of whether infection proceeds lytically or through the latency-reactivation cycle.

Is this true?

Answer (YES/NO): NO